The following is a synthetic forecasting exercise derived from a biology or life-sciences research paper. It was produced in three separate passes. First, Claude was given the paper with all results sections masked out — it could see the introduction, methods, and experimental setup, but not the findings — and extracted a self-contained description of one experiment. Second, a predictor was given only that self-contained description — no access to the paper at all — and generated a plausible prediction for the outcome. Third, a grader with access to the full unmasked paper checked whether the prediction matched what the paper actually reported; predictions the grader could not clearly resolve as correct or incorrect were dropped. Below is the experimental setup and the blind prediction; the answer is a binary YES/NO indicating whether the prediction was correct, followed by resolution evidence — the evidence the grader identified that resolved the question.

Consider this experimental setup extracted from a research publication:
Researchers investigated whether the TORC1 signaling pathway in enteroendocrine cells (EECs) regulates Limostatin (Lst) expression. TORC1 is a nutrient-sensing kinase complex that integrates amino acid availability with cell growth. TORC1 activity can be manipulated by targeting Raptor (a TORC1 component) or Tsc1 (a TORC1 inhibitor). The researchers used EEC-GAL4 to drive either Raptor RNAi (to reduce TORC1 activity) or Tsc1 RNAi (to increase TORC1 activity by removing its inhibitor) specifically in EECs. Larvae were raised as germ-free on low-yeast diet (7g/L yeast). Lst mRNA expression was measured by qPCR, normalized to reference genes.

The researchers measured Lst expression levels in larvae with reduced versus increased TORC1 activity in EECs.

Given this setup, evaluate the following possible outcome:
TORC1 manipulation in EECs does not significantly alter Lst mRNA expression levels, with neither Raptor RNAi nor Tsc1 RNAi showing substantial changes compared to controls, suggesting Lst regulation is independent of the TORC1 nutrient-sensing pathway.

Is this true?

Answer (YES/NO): YES